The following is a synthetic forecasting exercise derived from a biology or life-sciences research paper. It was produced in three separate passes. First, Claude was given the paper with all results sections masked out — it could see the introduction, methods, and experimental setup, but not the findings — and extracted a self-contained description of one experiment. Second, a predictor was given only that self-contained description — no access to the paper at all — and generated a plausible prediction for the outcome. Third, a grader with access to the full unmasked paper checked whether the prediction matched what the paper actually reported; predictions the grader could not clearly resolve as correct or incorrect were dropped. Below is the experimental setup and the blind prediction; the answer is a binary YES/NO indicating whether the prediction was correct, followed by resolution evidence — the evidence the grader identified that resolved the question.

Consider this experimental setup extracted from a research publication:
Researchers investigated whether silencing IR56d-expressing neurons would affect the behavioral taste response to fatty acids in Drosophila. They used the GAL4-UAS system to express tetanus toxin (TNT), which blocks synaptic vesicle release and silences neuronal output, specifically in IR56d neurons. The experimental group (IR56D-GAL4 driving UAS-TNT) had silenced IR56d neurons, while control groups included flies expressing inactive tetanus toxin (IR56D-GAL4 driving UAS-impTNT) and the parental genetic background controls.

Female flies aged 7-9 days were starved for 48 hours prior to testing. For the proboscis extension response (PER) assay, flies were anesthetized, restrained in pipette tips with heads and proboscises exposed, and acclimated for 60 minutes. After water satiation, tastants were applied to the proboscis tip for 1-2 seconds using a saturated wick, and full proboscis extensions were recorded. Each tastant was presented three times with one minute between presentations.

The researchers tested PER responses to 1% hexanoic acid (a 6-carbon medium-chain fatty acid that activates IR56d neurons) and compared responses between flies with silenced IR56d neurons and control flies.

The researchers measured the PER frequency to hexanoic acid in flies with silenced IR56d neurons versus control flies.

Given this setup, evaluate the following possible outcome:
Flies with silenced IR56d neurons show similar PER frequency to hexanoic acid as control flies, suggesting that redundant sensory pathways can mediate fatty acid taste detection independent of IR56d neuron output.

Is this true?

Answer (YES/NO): NO